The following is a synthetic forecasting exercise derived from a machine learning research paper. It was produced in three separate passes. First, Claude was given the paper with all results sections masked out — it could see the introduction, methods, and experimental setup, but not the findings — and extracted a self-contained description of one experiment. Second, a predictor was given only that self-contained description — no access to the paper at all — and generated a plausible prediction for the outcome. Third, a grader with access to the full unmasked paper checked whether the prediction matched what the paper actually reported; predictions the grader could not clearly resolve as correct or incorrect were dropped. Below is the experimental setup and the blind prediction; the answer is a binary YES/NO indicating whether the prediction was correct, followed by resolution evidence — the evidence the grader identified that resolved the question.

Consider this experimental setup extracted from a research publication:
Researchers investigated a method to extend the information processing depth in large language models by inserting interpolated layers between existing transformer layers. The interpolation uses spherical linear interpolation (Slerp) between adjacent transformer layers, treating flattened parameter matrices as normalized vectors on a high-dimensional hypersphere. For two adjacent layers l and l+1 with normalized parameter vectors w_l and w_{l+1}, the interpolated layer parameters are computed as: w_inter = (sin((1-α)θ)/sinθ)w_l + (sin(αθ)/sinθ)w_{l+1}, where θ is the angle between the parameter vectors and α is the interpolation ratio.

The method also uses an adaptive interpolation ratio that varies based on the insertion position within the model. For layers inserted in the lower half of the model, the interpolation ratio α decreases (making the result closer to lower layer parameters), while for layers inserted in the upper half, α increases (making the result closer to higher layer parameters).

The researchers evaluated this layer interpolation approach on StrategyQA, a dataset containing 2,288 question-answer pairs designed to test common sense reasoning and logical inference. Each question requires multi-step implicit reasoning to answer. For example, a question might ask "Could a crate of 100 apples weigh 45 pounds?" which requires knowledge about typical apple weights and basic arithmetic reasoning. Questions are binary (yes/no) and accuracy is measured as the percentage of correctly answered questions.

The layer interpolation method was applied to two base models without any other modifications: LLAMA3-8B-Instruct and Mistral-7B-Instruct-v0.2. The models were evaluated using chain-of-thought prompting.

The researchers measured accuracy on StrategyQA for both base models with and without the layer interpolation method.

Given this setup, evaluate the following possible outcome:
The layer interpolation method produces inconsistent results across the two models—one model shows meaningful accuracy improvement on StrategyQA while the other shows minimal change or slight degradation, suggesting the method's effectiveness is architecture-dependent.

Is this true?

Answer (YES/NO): NO